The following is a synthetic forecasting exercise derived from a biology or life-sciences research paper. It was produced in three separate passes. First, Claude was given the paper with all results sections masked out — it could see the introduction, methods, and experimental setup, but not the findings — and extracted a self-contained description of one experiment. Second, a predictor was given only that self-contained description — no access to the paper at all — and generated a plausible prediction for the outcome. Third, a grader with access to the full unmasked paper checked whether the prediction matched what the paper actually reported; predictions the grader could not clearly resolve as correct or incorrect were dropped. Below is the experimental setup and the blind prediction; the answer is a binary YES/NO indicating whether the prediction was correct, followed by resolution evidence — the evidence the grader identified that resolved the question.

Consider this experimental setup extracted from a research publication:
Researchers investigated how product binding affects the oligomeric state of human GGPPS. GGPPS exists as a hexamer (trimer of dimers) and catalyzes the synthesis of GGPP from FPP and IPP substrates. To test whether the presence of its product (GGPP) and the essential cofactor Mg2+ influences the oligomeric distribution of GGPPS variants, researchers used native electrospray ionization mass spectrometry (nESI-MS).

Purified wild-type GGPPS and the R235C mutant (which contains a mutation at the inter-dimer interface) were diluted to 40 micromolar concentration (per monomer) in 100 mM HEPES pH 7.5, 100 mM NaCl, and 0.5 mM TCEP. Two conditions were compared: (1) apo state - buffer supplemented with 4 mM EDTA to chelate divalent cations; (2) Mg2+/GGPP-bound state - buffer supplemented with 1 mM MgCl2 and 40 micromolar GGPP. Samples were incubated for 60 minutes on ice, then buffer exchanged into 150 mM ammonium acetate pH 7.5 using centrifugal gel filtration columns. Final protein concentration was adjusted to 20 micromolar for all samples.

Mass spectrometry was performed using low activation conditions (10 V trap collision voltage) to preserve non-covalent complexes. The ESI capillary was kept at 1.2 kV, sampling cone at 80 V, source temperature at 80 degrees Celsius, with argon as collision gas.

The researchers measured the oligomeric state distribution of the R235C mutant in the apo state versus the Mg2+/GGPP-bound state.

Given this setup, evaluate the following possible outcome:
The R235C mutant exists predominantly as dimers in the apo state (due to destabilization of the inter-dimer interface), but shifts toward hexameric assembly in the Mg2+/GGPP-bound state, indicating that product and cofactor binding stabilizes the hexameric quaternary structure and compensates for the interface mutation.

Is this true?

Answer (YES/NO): NO